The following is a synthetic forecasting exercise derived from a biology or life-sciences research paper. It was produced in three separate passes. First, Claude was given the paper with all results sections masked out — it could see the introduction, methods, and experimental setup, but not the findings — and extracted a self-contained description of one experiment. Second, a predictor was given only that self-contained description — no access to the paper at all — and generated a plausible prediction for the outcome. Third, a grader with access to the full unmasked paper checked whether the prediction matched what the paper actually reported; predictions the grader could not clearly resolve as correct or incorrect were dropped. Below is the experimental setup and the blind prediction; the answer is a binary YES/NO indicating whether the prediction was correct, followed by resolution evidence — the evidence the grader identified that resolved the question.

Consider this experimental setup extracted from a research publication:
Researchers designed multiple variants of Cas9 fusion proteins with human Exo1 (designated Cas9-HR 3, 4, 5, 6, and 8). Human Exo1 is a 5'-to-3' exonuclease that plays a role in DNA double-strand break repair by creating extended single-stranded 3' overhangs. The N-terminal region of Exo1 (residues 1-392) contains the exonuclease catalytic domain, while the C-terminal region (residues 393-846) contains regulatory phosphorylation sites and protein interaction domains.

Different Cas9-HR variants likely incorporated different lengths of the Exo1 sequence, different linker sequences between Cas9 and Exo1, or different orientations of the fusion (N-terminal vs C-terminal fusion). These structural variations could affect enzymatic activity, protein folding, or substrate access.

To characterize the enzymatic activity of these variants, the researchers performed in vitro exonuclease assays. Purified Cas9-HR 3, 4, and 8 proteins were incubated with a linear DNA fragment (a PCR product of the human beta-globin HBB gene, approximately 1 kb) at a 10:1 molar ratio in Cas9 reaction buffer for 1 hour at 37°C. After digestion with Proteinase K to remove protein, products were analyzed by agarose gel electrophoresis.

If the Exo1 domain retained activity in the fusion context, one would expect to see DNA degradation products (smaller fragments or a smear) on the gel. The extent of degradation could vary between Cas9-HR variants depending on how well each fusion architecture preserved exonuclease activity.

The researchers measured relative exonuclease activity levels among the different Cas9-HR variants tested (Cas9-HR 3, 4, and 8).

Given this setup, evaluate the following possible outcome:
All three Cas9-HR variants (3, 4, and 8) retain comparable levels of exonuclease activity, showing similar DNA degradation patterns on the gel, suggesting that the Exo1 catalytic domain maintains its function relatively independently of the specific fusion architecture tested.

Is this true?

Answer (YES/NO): NO